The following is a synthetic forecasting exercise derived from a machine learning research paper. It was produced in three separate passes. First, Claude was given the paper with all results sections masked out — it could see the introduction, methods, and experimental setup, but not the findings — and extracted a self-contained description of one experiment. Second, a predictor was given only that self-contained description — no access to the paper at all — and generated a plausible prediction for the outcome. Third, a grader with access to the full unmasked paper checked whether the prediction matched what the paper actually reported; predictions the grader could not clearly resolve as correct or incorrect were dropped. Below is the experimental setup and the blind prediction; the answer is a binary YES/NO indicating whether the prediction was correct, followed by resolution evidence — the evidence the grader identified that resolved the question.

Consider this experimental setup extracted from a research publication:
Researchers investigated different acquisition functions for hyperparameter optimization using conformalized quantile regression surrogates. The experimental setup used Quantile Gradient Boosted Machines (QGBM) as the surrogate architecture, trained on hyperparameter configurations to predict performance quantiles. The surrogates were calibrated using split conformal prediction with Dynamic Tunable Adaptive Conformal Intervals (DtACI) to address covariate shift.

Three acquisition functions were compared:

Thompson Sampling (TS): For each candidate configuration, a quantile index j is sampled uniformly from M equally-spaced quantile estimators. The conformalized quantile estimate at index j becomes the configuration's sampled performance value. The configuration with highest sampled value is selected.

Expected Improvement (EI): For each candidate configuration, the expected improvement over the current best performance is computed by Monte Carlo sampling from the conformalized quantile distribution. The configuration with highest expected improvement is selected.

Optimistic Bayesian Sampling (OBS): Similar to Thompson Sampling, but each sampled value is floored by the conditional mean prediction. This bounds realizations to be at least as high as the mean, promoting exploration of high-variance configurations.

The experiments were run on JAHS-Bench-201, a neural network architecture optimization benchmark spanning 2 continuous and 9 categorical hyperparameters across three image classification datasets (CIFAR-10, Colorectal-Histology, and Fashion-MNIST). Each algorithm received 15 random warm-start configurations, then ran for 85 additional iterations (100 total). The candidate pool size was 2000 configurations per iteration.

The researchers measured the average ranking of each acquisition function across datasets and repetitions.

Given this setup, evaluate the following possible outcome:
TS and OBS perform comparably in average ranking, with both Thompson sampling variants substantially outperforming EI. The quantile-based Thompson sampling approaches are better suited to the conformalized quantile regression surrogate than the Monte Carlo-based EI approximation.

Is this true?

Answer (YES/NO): NO